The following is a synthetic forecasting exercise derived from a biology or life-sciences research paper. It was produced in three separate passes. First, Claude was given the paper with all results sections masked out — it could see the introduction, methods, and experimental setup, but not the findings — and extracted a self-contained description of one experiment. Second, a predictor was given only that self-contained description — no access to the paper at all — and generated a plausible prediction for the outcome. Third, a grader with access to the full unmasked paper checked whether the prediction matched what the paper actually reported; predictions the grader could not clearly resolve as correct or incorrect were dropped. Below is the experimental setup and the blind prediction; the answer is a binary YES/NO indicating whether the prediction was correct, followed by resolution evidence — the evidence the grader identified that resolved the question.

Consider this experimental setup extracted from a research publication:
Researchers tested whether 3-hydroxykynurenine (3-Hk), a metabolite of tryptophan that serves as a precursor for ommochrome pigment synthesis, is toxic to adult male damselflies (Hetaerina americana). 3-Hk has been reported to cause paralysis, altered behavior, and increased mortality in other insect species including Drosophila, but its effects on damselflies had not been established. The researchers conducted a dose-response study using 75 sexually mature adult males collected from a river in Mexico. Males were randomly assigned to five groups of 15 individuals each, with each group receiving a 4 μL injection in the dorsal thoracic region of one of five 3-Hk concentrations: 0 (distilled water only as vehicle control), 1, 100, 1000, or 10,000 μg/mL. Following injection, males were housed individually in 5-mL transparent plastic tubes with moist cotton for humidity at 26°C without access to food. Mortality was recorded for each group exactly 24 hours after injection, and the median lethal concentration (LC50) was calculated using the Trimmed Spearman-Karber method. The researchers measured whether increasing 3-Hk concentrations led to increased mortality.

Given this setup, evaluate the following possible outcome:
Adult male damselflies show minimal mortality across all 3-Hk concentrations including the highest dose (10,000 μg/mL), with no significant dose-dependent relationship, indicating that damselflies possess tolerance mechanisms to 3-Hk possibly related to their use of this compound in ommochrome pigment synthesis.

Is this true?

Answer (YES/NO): NO